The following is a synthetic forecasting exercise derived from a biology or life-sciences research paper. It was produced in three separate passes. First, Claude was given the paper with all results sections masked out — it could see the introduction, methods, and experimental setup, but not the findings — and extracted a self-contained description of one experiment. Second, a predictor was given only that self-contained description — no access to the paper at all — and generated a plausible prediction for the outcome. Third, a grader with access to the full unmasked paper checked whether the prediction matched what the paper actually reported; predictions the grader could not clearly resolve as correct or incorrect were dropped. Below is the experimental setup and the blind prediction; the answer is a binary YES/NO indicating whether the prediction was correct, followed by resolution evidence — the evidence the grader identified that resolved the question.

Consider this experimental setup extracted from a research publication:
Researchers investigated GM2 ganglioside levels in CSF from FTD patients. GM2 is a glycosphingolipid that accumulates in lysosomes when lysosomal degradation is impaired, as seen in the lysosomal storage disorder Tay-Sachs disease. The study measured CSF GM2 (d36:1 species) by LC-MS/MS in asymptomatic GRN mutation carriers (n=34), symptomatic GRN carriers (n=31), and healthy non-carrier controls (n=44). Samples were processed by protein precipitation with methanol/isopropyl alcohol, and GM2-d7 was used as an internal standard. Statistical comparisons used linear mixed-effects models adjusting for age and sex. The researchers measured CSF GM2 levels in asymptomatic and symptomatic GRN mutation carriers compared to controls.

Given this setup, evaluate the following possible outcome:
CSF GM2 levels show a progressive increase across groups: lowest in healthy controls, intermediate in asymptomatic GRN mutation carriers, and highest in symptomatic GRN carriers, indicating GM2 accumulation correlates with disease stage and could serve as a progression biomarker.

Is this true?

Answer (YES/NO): NO